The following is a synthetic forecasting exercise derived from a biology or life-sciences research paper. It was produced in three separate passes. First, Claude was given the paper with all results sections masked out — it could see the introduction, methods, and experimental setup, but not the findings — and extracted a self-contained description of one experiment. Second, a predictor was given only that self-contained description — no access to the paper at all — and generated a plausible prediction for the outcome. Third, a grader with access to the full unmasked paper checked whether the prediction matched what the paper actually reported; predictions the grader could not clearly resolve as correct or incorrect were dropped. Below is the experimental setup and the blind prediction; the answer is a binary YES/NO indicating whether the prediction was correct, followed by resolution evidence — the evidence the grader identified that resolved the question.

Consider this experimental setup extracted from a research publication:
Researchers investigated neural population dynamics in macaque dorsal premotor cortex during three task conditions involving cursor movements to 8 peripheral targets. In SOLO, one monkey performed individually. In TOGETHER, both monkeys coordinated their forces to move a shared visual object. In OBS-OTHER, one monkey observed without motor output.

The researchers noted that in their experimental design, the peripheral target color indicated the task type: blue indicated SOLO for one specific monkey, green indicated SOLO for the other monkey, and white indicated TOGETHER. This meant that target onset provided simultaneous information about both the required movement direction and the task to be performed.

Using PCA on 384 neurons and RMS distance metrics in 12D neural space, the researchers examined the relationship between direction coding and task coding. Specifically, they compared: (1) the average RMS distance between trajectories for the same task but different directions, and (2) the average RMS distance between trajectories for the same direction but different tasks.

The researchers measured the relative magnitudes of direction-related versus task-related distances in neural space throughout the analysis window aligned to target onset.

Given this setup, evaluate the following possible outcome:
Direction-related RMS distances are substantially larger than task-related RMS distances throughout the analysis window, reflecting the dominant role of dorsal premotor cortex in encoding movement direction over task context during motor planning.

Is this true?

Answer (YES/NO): YES